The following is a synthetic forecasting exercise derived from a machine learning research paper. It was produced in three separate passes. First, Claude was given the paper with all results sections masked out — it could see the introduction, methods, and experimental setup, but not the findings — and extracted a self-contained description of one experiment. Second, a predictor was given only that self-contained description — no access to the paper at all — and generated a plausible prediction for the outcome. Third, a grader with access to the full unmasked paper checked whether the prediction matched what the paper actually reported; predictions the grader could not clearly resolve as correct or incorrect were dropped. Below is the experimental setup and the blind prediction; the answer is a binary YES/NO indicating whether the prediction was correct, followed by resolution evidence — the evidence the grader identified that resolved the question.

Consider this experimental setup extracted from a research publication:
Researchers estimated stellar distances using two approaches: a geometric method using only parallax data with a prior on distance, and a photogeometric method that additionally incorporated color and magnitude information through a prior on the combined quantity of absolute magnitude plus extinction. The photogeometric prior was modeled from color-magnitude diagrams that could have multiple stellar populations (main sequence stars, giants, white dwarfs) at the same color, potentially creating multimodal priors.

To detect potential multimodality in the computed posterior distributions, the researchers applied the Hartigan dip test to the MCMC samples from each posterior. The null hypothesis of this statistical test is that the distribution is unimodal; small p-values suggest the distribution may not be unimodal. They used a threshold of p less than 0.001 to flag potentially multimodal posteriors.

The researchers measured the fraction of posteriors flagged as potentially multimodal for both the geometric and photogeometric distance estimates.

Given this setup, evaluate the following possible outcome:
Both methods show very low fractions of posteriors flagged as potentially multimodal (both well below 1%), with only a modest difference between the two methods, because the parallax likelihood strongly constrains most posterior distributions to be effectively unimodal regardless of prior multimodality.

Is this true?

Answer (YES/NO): NO